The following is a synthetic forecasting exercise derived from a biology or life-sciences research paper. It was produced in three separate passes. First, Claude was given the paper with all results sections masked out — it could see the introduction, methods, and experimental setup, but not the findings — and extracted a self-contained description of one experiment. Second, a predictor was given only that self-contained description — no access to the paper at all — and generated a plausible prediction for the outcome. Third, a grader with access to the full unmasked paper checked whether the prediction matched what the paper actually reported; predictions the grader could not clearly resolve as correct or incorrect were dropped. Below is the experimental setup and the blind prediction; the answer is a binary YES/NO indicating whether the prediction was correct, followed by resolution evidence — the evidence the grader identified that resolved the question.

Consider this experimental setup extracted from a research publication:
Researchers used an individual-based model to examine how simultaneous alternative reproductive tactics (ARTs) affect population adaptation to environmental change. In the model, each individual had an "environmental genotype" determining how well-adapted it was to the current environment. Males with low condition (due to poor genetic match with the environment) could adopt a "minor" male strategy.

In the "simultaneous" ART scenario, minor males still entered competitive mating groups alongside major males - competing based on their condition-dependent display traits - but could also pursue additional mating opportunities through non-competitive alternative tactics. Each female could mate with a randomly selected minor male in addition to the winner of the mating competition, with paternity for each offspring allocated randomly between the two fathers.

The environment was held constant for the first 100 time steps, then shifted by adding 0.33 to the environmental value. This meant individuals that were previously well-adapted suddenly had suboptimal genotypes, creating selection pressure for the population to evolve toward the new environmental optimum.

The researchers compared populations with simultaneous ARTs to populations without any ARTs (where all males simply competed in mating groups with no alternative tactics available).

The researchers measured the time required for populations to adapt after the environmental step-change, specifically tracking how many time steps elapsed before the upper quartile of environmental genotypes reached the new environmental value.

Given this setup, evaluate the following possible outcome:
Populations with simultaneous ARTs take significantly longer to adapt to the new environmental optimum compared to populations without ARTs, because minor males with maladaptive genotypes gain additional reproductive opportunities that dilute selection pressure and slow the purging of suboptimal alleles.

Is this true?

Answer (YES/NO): YES